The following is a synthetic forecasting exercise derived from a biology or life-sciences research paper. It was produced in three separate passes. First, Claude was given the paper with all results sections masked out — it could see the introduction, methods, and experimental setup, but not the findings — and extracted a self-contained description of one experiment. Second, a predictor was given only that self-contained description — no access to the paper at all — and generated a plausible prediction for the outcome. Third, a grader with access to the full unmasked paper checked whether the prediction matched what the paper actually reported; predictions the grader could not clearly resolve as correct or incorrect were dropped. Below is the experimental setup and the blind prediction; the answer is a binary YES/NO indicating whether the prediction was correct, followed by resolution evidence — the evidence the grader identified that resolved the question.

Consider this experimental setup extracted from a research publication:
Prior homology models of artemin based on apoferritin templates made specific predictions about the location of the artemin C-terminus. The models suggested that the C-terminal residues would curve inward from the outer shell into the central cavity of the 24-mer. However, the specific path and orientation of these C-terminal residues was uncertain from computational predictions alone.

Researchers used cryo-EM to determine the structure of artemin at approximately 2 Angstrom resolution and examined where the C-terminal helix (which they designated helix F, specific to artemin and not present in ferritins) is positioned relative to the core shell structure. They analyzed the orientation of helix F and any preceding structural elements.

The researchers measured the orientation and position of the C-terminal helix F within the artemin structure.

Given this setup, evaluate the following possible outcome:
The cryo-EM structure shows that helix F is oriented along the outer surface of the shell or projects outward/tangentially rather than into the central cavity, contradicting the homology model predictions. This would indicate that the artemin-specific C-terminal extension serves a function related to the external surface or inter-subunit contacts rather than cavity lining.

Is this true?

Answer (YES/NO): NO